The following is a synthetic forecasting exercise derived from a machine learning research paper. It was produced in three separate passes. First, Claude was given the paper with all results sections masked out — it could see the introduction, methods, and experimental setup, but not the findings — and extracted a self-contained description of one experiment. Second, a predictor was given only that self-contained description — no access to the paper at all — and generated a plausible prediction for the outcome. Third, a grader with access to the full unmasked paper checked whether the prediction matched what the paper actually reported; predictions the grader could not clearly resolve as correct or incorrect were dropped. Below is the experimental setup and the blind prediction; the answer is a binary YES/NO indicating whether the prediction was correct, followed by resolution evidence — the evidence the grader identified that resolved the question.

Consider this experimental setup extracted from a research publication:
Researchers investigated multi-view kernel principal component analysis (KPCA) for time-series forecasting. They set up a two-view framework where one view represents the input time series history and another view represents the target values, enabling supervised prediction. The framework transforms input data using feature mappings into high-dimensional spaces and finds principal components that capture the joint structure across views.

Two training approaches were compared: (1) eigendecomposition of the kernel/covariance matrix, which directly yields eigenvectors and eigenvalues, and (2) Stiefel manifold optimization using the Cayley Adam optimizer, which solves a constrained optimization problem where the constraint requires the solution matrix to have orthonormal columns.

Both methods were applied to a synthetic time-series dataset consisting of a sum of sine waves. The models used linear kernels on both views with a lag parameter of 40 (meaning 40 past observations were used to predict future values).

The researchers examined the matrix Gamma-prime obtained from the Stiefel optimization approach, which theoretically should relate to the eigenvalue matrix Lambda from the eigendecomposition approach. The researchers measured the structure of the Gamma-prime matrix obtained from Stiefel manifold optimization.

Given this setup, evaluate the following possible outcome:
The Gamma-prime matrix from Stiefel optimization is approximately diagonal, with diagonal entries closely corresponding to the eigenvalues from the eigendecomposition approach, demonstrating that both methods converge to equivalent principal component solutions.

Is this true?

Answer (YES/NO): NO